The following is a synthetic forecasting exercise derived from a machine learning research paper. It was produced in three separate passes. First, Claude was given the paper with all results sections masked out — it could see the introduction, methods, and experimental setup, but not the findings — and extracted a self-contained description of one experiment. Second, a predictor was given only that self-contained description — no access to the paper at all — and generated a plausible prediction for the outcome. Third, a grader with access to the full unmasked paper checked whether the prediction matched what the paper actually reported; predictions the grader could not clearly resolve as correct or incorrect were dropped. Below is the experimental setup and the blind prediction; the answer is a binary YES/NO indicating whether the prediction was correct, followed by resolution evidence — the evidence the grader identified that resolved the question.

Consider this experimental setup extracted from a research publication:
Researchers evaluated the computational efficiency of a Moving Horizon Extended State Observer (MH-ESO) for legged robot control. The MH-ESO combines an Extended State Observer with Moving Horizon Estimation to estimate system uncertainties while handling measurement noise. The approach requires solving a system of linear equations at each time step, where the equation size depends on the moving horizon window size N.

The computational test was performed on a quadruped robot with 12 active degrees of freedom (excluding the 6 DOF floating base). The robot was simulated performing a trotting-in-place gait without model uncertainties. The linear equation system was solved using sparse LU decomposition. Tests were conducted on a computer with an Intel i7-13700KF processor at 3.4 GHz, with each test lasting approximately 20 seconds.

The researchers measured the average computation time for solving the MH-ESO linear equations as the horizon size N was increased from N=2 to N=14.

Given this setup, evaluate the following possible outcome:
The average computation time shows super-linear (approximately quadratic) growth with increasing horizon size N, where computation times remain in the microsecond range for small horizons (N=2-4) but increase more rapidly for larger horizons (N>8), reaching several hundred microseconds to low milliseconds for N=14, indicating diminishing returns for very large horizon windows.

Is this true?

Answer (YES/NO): NO